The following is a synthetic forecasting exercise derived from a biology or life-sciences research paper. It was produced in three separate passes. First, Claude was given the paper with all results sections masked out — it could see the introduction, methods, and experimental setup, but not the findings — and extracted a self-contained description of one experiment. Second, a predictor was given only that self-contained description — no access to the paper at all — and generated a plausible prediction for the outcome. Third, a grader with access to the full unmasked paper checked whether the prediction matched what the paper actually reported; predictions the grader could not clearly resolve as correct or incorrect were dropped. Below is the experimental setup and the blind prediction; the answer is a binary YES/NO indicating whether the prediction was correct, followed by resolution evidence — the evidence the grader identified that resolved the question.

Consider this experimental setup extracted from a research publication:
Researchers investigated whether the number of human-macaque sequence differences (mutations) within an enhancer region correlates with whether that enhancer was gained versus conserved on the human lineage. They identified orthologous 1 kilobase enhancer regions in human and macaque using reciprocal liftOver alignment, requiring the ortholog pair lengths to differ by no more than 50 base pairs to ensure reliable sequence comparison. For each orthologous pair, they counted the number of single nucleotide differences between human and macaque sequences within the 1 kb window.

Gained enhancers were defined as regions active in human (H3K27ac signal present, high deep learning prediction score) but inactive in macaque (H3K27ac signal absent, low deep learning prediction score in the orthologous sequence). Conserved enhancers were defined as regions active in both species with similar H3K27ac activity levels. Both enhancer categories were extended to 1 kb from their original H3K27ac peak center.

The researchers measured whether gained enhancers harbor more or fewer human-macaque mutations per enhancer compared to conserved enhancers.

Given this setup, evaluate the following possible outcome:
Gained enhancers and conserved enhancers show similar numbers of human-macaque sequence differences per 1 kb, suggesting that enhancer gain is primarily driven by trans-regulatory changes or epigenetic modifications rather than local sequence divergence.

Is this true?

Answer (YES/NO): NO